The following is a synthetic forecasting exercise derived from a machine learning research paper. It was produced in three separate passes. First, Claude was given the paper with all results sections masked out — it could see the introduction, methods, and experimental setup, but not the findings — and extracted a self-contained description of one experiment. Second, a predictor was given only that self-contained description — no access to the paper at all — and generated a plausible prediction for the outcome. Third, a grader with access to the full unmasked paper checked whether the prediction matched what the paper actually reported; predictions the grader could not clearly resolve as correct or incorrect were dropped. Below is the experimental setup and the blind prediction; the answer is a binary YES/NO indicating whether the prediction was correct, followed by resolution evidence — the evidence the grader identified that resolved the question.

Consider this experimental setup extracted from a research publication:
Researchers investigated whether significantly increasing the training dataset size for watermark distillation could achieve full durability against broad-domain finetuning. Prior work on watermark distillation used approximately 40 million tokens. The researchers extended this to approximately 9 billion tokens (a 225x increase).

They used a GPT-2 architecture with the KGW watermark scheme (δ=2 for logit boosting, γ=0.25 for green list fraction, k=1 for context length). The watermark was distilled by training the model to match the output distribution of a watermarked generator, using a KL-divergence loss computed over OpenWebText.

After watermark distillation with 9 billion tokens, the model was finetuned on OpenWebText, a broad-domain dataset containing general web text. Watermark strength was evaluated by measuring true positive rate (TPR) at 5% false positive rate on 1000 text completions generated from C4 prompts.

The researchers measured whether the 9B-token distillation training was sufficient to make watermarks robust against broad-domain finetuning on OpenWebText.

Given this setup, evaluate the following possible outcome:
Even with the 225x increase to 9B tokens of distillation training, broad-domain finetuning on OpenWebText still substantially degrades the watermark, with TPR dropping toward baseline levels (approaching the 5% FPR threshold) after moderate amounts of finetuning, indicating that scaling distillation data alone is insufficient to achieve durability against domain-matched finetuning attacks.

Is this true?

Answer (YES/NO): NO